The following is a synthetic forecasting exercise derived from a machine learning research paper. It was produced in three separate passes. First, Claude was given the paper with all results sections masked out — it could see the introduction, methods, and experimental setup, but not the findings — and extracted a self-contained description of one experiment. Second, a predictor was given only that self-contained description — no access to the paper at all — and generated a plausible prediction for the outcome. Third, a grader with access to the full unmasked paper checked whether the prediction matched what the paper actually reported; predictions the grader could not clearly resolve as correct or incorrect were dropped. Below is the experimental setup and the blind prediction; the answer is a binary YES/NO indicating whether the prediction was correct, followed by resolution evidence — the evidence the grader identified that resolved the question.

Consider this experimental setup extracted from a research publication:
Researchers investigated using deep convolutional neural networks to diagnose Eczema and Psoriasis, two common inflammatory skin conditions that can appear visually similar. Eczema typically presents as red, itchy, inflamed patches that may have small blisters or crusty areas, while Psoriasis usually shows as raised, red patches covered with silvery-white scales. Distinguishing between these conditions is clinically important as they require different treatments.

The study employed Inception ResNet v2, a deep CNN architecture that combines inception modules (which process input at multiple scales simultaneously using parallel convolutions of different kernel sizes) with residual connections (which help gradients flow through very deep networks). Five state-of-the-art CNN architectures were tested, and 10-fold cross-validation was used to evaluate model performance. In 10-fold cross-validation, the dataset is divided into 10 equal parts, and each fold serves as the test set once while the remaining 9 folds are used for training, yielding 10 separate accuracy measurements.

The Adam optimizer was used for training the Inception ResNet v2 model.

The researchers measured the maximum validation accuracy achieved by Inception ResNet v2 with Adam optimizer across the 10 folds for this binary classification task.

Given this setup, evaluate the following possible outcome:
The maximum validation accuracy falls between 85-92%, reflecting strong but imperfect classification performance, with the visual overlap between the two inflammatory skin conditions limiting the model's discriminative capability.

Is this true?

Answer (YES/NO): NO